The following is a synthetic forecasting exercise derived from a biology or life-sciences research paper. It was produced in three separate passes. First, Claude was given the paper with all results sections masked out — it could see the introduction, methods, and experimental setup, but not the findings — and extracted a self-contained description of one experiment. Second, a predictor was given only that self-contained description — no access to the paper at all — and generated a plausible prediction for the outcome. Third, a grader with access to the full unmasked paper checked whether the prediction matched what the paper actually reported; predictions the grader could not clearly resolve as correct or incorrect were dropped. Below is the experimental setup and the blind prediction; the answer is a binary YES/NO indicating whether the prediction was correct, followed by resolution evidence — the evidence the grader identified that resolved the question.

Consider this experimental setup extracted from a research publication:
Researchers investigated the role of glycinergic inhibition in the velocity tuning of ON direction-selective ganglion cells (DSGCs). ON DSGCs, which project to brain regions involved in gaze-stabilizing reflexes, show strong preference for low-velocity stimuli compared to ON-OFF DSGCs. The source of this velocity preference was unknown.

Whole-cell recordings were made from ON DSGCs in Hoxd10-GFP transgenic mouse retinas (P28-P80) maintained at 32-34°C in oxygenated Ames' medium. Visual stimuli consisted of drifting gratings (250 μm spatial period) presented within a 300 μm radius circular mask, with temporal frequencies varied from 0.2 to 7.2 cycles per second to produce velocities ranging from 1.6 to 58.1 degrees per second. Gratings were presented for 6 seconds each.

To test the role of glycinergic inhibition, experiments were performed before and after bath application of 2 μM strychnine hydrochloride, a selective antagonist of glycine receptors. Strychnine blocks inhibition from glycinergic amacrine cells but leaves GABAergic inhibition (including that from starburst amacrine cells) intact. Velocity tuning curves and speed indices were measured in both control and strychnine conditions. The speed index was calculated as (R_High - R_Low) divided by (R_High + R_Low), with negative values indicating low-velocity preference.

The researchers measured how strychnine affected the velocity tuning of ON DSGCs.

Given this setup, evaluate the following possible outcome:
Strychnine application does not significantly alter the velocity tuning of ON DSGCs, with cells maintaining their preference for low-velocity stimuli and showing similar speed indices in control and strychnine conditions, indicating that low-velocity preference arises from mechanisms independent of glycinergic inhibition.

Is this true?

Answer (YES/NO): NO